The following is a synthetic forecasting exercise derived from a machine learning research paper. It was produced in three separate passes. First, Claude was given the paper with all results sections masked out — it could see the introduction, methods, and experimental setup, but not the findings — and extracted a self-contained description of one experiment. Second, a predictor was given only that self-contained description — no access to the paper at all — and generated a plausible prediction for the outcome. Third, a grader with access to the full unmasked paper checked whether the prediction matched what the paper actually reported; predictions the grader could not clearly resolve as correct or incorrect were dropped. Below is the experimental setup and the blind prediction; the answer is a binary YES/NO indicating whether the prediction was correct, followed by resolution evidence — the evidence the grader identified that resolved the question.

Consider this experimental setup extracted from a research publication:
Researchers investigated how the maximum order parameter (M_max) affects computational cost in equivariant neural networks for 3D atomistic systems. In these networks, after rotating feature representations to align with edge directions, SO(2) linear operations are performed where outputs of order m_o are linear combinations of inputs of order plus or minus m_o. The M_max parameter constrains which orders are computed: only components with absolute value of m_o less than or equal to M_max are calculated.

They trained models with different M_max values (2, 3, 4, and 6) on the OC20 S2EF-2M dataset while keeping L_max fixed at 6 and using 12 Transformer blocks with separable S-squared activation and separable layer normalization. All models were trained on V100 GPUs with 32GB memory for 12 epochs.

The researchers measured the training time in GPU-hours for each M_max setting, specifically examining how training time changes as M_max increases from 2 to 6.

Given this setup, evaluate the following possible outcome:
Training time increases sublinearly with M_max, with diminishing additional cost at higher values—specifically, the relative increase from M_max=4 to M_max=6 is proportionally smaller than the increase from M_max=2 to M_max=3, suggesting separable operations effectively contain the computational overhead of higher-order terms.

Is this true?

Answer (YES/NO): NO